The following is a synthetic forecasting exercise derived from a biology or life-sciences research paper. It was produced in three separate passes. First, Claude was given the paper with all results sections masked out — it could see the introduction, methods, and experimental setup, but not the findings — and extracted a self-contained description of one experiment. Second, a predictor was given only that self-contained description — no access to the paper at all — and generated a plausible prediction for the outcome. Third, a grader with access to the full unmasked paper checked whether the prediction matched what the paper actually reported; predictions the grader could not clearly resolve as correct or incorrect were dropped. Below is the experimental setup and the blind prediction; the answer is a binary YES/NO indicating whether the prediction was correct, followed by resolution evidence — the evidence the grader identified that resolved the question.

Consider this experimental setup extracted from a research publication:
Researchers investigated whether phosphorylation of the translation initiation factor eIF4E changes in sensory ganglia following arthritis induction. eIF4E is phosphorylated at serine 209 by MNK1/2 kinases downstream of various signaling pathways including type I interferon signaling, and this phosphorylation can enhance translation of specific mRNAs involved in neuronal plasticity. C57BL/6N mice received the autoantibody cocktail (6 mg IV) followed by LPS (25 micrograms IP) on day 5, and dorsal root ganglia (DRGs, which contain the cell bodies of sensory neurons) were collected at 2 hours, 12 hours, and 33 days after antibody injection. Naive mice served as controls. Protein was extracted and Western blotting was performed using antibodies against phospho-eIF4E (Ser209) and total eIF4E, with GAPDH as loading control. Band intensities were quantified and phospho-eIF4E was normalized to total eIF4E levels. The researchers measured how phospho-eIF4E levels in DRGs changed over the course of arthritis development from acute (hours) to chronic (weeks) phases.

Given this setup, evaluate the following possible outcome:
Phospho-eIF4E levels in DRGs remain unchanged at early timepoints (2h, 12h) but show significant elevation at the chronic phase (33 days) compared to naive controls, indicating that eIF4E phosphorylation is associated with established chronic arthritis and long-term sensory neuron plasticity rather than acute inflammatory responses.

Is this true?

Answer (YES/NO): NO